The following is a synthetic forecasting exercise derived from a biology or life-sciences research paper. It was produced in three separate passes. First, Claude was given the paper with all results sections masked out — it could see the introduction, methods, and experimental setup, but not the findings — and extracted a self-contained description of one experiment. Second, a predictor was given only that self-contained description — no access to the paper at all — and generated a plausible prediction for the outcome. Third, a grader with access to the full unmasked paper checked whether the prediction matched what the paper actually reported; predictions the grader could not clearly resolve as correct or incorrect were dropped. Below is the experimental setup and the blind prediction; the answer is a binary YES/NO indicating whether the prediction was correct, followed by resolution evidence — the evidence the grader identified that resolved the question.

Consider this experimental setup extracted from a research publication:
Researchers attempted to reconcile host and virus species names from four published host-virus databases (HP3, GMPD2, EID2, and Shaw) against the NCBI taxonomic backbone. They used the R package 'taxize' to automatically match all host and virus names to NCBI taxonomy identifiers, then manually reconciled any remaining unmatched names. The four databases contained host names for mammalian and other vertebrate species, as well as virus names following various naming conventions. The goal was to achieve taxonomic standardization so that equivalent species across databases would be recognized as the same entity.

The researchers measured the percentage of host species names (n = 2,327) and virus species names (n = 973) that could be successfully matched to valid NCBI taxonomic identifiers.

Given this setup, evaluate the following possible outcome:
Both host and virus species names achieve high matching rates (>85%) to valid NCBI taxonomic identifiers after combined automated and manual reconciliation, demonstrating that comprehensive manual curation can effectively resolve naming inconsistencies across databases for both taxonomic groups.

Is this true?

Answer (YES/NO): YES